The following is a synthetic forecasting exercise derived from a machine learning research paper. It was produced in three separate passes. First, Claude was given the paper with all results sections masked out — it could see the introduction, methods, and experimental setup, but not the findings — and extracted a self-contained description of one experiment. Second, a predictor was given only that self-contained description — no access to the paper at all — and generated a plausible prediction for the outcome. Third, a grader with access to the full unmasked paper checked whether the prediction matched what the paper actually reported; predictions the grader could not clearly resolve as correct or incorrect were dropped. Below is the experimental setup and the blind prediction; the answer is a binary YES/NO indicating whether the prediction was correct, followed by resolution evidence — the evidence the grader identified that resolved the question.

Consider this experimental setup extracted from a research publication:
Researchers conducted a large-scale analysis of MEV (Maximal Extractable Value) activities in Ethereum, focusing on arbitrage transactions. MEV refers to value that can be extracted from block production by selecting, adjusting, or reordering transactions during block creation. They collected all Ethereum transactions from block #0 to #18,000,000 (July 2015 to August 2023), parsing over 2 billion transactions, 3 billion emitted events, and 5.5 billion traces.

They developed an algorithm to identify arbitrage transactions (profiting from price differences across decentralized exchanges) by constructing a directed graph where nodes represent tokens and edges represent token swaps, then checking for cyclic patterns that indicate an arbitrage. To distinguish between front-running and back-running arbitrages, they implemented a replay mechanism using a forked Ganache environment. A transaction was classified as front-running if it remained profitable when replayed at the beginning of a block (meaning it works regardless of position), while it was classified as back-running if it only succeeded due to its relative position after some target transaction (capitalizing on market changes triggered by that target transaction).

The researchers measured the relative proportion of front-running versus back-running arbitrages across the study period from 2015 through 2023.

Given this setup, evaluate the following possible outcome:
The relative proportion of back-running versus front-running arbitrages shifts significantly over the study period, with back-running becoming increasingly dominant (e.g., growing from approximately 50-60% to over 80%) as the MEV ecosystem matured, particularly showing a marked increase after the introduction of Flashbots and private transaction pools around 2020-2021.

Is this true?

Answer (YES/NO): NO